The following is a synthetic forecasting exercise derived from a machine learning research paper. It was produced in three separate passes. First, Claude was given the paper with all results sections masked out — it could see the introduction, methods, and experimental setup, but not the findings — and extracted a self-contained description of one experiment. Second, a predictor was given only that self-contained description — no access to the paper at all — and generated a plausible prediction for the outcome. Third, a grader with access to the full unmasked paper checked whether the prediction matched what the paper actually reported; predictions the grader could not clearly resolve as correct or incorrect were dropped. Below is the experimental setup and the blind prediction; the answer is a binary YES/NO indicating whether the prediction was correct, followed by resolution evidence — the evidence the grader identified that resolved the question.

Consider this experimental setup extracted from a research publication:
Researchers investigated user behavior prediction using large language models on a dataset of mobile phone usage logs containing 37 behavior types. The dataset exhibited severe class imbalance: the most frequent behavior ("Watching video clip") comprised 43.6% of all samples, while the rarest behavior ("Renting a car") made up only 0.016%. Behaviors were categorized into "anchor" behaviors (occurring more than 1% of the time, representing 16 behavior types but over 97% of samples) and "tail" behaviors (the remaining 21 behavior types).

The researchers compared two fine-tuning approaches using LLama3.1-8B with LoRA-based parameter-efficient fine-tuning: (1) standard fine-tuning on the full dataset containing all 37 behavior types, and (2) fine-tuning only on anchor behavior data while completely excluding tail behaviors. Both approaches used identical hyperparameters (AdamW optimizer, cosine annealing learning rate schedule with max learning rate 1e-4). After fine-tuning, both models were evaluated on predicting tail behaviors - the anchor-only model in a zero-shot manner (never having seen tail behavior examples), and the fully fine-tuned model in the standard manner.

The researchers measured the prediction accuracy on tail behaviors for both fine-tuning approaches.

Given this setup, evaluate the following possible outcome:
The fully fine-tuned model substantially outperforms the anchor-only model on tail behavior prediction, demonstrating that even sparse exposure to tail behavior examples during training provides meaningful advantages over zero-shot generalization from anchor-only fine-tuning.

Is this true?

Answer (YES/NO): NO